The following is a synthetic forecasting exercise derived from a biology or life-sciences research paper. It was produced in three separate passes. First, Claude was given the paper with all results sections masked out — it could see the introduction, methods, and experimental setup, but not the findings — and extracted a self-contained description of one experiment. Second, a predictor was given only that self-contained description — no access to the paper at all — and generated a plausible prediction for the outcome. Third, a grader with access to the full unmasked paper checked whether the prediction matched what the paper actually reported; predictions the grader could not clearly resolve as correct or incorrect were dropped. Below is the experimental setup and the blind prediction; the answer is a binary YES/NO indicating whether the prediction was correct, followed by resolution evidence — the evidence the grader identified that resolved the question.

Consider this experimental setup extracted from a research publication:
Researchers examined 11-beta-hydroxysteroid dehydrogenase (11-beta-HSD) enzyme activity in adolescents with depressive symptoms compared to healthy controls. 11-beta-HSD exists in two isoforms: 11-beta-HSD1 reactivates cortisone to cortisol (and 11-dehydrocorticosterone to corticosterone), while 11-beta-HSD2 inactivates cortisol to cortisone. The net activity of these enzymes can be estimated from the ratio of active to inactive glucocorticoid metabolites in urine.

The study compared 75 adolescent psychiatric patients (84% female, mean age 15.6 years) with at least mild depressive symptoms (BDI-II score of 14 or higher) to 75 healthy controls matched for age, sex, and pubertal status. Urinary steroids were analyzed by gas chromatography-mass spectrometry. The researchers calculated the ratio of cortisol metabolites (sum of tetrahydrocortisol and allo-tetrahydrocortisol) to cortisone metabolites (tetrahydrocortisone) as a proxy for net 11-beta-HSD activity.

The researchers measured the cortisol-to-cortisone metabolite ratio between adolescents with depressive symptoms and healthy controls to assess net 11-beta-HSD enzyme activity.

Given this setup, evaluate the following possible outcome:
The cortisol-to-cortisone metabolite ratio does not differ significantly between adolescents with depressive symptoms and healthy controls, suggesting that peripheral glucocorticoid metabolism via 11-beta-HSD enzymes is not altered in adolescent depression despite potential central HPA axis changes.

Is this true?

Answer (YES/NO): YES